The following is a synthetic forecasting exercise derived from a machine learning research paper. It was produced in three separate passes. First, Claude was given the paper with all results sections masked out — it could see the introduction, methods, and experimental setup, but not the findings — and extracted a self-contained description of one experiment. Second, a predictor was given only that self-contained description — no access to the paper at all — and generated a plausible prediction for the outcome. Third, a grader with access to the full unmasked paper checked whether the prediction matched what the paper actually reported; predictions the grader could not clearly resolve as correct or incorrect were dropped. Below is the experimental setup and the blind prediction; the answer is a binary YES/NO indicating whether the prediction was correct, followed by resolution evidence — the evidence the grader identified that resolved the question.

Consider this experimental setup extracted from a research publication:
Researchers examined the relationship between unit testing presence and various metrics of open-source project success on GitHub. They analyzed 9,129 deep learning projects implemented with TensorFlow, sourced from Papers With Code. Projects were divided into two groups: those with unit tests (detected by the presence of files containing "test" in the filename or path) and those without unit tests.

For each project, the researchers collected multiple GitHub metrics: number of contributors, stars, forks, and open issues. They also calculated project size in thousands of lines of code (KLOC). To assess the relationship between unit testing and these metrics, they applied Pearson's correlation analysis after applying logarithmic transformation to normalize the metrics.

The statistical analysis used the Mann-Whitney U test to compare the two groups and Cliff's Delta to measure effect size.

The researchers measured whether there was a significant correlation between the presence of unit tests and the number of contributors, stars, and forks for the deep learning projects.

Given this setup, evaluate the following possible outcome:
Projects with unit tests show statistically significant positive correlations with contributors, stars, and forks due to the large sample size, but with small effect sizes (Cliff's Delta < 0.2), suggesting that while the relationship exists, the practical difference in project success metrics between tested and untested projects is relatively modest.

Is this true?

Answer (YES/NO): YES